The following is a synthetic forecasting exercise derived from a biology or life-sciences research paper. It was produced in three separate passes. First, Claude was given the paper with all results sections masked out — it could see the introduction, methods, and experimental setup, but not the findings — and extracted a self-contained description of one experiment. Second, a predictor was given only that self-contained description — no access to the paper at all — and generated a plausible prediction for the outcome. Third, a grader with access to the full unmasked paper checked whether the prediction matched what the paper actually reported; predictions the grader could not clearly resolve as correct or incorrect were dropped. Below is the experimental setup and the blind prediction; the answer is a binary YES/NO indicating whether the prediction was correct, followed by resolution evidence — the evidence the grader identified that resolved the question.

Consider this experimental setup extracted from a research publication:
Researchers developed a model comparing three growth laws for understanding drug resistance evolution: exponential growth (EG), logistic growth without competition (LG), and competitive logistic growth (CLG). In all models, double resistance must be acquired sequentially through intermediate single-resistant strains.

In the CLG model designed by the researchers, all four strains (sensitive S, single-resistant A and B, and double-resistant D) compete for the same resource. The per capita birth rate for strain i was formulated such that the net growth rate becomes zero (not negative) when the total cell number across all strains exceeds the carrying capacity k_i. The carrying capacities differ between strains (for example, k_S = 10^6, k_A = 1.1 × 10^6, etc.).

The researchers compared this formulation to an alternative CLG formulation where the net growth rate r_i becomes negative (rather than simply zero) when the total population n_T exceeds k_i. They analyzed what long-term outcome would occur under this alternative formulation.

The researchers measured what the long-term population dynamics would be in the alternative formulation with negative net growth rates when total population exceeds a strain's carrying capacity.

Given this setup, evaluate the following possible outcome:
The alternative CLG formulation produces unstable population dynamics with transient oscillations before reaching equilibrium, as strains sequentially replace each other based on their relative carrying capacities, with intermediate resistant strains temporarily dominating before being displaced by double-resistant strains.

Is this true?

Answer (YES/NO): NO